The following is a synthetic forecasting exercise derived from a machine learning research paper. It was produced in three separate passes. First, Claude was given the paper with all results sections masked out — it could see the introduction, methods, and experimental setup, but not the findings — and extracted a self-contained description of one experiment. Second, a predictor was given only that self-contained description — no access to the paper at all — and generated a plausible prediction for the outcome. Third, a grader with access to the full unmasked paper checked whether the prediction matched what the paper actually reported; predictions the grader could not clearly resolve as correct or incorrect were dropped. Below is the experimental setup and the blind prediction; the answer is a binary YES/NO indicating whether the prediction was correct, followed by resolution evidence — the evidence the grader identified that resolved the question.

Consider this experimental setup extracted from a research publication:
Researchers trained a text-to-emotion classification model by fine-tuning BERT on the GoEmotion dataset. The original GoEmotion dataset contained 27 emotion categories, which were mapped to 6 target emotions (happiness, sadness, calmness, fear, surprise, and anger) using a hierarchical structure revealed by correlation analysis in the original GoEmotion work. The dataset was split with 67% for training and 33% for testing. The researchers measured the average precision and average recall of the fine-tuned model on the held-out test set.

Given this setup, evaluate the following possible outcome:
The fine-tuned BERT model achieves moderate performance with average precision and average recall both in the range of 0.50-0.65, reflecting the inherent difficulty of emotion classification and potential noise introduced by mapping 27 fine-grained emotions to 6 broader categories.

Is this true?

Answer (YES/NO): NO